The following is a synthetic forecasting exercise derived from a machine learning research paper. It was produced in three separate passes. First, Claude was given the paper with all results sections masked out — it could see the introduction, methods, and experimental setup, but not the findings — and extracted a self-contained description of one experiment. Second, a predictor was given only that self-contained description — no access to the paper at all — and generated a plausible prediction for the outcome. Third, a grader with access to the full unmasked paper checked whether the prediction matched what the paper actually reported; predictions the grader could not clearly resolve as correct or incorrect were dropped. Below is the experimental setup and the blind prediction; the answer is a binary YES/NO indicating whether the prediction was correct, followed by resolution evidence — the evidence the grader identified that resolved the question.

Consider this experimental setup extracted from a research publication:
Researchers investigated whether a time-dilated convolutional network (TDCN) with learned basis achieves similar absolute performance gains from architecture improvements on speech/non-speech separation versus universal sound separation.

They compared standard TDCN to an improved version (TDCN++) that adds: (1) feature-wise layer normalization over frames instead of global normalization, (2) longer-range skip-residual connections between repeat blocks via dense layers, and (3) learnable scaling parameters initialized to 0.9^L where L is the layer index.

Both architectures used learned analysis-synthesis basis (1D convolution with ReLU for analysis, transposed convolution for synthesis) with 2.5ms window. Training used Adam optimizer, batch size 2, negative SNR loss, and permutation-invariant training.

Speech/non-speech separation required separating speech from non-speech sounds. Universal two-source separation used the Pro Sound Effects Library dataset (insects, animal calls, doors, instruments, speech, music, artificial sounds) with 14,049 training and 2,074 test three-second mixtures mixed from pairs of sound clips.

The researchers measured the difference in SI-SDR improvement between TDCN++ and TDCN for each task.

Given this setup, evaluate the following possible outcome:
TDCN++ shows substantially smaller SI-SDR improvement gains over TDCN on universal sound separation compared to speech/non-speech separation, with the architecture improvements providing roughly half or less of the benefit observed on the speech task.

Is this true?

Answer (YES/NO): NO